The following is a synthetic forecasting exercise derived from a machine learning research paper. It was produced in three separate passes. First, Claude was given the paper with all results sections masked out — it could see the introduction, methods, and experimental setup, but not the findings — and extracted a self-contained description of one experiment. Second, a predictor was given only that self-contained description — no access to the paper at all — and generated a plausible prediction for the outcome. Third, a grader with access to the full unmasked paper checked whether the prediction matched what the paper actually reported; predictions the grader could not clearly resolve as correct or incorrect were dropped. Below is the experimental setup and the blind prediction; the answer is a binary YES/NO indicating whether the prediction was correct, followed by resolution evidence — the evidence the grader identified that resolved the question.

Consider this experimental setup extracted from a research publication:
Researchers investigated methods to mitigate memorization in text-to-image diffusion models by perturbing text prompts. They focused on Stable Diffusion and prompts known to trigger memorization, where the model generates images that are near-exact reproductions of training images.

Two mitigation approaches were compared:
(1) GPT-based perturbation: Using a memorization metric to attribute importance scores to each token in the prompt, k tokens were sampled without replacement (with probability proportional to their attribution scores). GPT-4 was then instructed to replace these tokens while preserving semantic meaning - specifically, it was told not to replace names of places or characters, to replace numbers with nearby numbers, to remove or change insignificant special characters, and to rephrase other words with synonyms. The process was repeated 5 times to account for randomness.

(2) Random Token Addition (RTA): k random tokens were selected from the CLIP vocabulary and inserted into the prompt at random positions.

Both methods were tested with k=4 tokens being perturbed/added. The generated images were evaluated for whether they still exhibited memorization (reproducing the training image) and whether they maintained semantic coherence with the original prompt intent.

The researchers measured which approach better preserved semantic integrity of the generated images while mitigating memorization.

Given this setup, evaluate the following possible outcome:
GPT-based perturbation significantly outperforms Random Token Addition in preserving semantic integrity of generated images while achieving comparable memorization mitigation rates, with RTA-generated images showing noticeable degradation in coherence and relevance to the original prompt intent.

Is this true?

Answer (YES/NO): YES